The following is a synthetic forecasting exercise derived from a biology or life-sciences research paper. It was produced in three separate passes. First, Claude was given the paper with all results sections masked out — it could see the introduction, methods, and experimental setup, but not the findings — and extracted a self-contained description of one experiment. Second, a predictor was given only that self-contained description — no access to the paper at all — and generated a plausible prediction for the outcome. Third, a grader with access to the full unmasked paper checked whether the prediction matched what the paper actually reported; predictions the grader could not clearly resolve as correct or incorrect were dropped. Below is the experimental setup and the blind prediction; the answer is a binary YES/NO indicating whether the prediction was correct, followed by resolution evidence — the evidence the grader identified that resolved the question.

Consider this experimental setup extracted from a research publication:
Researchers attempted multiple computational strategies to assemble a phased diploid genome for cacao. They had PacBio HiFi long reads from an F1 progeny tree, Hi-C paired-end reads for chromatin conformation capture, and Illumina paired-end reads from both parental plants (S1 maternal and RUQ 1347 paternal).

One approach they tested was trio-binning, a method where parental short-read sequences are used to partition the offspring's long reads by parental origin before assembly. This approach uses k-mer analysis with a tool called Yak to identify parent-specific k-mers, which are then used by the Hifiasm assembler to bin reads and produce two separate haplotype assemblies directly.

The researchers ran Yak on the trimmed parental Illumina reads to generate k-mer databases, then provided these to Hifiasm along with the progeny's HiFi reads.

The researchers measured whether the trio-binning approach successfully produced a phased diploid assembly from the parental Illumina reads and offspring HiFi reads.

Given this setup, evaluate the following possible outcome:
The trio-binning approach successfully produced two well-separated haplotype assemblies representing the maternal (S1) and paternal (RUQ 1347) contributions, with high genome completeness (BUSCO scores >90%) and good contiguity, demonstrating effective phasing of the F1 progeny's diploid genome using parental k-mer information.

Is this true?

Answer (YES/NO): NO